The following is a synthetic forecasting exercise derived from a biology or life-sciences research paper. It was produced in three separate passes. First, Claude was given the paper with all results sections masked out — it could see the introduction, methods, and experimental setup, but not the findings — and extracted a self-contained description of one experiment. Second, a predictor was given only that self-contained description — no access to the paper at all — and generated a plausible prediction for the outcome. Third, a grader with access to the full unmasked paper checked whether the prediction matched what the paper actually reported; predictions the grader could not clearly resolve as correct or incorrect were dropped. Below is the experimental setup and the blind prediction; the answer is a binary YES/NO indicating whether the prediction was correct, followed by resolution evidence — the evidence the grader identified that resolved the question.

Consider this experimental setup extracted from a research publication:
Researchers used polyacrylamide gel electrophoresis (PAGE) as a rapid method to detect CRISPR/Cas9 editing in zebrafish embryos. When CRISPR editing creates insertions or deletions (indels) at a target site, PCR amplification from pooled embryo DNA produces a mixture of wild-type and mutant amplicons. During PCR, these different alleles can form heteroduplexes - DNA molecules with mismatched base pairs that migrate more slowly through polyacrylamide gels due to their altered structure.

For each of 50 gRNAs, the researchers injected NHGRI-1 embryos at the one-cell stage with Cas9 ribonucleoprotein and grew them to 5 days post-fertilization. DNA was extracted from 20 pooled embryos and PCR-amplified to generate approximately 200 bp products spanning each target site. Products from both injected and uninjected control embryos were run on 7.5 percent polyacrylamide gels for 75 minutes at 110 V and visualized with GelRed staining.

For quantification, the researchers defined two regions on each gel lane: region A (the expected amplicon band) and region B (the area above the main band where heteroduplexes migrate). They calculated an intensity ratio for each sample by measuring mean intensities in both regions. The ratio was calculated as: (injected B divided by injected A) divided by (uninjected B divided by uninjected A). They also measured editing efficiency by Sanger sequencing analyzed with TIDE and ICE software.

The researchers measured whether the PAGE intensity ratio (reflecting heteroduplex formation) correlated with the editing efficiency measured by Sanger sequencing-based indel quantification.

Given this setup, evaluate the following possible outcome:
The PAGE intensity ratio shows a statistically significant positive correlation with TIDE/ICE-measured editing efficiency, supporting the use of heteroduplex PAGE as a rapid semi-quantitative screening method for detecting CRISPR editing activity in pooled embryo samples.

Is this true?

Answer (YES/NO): NO